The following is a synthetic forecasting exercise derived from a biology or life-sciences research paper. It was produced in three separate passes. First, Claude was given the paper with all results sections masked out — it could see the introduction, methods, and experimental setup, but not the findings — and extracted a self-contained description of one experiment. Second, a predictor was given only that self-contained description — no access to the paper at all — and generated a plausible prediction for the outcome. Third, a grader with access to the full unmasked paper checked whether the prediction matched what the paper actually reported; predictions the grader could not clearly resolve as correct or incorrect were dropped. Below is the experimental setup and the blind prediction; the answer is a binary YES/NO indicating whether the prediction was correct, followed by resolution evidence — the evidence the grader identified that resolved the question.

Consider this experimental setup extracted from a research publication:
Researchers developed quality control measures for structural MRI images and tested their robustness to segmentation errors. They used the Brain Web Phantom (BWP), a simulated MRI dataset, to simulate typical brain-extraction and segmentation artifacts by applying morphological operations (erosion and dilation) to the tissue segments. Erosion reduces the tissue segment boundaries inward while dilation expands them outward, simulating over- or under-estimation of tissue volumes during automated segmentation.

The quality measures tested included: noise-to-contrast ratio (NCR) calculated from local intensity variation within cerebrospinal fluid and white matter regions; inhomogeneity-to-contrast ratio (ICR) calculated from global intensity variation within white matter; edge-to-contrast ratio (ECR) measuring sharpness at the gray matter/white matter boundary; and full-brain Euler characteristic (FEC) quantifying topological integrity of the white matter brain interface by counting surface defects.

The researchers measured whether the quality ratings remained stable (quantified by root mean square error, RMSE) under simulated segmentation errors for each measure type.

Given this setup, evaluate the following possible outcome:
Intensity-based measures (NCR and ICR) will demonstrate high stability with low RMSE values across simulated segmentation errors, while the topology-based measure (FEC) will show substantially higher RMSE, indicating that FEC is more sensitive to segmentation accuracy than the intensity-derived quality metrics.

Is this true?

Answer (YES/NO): YES